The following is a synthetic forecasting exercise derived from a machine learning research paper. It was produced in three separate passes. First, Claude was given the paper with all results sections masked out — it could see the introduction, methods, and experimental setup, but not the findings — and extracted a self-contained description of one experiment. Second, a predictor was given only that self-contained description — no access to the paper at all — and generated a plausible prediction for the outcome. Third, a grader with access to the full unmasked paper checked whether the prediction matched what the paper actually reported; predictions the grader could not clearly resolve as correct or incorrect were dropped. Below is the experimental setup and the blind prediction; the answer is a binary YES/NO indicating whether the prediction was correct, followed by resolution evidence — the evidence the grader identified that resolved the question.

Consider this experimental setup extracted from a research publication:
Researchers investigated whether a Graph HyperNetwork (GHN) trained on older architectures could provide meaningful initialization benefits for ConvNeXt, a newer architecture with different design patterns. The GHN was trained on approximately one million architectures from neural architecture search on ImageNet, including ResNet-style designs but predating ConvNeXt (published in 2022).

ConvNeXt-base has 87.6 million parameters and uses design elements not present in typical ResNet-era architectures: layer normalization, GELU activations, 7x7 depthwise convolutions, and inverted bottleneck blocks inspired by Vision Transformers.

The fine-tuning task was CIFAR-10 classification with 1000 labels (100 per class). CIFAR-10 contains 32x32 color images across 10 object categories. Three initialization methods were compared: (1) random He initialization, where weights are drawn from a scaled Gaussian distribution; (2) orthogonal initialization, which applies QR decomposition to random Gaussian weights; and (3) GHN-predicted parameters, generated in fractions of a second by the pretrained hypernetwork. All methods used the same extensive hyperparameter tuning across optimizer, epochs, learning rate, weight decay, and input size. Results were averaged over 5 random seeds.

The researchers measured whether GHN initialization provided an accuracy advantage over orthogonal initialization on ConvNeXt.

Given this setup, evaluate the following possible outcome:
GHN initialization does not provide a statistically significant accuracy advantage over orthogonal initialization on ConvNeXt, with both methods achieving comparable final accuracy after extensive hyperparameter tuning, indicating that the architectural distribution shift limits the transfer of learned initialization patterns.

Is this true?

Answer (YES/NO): YES